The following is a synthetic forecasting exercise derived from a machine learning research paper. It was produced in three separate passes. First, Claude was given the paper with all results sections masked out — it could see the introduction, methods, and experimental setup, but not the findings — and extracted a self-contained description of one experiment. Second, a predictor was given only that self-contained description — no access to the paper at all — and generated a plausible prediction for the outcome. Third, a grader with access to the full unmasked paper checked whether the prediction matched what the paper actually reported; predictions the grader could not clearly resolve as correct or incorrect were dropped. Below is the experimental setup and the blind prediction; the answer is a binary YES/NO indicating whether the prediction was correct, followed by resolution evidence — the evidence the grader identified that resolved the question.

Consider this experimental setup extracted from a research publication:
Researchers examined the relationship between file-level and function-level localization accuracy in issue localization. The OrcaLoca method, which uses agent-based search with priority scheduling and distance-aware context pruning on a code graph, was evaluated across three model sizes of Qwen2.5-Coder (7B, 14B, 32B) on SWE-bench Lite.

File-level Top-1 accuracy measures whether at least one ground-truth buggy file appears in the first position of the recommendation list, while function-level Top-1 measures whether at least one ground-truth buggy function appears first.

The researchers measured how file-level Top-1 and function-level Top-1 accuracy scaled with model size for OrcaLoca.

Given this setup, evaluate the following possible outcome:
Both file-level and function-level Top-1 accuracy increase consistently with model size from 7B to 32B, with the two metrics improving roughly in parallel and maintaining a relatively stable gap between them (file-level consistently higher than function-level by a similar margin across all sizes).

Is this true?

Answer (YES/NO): NO